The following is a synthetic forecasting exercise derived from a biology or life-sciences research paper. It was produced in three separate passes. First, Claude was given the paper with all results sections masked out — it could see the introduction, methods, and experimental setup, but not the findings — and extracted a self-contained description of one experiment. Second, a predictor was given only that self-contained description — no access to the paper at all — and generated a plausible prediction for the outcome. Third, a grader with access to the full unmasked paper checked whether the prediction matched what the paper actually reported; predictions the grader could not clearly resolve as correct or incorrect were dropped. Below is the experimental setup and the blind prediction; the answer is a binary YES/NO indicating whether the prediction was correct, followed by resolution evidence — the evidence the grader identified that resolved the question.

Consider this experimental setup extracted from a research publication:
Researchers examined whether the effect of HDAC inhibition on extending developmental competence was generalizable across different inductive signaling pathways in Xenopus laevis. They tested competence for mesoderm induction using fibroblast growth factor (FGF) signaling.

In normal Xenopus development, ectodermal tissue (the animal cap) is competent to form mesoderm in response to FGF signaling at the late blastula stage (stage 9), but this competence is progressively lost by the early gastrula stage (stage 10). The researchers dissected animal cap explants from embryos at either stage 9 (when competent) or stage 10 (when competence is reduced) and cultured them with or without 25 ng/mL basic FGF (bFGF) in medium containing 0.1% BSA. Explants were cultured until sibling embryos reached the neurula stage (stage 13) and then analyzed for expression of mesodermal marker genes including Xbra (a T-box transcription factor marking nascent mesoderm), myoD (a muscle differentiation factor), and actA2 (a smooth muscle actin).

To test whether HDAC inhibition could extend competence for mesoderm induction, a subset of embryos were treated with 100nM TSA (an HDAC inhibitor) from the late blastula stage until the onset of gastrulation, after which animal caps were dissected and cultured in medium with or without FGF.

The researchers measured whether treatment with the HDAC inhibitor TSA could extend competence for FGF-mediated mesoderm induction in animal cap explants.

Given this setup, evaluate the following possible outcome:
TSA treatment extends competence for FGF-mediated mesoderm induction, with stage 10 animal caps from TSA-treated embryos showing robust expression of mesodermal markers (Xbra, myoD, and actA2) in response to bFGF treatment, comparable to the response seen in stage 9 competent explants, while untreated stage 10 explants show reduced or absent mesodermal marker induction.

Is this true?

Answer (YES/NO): NO